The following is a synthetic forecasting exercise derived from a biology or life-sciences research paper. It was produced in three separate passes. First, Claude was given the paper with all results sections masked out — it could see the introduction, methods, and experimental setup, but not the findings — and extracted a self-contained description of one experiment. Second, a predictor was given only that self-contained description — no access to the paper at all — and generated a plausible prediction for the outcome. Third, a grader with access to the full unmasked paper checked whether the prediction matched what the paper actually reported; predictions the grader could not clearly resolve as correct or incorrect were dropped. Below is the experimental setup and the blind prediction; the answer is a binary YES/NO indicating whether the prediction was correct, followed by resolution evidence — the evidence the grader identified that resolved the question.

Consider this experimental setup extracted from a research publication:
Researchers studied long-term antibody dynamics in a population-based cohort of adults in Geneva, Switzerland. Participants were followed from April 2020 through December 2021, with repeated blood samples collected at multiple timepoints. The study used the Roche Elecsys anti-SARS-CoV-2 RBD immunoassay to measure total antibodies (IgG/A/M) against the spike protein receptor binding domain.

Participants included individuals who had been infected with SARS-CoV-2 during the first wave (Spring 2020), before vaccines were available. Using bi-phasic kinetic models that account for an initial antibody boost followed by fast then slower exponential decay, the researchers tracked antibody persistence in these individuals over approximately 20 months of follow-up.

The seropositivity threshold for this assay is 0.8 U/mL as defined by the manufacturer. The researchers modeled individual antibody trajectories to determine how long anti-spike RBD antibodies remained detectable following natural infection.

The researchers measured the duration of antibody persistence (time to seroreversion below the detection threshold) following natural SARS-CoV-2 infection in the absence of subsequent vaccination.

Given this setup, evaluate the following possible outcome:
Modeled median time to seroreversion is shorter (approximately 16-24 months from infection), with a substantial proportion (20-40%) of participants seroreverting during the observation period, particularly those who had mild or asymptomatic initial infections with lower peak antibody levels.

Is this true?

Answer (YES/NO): NO